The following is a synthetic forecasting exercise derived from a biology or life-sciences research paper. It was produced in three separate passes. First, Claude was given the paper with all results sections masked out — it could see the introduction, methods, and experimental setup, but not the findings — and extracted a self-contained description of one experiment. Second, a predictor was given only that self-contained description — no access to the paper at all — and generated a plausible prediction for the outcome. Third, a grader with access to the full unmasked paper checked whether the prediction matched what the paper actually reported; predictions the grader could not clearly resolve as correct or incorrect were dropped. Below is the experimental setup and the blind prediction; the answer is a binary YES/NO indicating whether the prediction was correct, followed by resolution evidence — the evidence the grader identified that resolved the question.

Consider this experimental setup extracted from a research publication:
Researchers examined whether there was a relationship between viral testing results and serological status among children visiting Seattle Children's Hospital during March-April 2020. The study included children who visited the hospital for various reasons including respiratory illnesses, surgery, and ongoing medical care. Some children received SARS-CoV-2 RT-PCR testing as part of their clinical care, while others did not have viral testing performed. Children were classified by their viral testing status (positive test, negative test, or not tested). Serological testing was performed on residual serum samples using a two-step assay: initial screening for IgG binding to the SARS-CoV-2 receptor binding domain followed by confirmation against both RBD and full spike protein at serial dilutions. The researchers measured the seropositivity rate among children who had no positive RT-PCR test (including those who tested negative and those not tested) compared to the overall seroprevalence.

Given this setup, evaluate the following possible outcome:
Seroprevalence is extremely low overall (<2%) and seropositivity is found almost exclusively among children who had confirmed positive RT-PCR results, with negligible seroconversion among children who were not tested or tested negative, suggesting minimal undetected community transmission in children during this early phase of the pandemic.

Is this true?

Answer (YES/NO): NO